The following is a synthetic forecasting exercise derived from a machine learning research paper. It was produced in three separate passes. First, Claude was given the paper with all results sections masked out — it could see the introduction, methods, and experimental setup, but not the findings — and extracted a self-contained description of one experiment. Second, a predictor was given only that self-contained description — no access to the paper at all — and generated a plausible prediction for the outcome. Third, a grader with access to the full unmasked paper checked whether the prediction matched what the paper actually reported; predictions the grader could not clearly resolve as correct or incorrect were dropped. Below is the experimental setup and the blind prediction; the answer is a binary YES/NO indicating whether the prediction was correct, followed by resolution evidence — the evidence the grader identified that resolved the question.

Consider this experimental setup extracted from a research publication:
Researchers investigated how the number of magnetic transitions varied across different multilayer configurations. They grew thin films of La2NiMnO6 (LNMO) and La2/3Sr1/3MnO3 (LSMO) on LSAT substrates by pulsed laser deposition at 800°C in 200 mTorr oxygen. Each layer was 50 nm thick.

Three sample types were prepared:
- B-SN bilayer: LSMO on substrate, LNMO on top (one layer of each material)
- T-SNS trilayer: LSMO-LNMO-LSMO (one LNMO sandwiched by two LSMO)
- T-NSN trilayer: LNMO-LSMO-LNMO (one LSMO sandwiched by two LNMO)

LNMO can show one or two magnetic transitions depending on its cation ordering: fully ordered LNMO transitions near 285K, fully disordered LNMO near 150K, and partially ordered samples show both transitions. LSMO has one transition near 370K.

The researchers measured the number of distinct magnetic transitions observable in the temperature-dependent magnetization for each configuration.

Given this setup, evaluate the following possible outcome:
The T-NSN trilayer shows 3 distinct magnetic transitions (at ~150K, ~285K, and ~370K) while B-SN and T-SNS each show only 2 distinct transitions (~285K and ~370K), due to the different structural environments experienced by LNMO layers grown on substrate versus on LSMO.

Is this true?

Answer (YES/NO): NO